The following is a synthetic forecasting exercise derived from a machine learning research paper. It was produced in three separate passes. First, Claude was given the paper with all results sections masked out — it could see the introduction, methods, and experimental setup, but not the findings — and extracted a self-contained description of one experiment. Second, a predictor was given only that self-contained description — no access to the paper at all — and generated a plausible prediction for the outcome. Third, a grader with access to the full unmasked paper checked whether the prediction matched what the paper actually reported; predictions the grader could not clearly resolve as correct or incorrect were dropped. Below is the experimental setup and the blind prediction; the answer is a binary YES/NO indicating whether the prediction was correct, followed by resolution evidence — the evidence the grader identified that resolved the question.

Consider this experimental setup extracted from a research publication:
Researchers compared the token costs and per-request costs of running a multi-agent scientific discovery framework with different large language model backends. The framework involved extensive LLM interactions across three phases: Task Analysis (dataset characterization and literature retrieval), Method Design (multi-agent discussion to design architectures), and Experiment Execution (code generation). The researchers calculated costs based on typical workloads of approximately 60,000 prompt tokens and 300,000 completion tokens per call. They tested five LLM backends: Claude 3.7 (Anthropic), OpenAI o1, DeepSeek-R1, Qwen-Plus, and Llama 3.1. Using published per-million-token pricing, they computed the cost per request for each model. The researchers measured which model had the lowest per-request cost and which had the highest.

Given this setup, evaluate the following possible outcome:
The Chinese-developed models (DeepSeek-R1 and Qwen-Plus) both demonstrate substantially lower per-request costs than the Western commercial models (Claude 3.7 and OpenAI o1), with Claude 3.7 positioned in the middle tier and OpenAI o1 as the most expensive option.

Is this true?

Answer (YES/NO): NO